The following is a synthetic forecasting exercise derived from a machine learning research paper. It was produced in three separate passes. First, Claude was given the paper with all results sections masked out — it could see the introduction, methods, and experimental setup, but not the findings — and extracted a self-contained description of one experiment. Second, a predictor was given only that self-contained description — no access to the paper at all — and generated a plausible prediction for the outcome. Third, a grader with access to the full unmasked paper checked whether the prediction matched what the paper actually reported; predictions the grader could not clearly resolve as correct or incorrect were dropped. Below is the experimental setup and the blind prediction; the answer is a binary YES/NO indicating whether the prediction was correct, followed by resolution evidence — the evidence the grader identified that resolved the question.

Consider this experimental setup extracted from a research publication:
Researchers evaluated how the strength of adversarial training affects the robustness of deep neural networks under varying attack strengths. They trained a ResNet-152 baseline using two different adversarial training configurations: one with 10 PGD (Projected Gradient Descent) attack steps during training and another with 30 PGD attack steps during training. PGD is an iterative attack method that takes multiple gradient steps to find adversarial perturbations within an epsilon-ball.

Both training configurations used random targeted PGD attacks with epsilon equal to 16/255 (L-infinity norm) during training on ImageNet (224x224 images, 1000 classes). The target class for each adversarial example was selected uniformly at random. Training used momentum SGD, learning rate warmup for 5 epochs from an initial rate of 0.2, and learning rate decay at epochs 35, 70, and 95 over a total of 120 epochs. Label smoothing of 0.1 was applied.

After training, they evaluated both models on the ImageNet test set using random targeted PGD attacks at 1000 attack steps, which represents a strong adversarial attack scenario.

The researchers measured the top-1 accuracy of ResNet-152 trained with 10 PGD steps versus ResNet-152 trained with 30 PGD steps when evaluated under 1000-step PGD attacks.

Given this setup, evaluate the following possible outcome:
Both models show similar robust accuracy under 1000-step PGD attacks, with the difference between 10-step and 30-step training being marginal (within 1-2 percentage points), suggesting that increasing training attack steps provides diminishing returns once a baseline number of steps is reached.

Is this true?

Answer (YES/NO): NO